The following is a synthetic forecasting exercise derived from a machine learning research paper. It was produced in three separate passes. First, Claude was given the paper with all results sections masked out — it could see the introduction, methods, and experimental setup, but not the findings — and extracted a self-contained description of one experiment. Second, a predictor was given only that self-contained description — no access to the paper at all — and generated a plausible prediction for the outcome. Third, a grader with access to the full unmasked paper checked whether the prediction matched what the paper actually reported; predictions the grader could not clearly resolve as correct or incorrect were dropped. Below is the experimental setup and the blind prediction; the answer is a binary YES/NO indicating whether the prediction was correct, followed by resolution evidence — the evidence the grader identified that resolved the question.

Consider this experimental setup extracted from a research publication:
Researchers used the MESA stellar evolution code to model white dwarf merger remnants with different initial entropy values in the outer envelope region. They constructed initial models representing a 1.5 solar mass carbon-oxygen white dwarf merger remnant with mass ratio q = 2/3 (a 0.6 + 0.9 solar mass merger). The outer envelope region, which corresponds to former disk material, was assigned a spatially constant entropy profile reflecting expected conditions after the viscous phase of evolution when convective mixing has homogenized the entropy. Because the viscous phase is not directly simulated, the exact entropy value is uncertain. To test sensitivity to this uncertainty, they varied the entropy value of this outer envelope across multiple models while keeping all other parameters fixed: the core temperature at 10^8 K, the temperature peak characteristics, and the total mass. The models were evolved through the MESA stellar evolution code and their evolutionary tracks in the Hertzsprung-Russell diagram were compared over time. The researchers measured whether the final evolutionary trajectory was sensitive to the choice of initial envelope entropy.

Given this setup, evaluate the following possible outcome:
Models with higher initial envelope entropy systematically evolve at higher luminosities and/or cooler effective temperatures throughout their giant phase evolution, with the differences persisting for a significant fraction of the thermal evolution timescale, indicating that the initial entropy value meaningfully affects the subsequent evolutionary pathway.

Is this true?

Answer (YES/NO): NO